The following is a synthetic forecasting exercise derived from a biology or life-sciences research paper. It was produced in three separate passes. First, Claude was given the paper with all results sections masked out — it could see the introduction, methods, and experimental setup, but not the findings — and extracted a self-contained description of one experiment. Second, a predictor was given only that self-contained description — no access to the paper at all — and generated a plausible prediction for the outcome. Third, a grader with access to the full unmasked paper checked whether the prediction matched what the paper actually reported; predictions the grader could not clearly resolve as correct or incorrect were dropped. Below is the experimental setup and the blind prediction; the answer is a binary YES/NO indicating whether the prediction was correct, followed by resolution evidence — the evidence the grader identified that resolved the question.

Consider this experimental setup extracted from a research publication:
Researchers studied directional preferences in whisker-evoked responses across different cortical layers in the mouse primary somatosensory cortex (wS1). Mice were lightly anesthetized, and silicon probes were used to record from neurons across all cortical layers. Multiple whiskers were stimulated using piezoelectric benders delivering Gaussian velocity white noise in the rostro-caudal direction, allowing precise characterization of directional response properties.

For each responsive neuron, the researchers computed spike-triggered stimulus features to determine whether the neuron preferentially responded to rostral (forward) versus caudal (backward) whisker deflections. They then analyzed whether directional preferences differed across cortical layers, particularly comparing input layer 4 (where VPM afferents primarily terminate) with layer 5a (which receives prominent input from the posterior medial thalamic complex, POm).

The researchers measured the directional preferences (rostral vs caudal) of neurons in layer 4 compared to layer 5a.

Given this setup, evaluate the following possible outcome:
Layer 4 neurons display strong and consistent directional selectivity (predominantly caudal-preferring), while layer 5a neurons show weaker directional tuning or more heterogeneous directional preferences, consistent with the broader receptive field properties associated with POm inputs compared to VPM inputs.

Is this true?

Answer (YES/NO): NO